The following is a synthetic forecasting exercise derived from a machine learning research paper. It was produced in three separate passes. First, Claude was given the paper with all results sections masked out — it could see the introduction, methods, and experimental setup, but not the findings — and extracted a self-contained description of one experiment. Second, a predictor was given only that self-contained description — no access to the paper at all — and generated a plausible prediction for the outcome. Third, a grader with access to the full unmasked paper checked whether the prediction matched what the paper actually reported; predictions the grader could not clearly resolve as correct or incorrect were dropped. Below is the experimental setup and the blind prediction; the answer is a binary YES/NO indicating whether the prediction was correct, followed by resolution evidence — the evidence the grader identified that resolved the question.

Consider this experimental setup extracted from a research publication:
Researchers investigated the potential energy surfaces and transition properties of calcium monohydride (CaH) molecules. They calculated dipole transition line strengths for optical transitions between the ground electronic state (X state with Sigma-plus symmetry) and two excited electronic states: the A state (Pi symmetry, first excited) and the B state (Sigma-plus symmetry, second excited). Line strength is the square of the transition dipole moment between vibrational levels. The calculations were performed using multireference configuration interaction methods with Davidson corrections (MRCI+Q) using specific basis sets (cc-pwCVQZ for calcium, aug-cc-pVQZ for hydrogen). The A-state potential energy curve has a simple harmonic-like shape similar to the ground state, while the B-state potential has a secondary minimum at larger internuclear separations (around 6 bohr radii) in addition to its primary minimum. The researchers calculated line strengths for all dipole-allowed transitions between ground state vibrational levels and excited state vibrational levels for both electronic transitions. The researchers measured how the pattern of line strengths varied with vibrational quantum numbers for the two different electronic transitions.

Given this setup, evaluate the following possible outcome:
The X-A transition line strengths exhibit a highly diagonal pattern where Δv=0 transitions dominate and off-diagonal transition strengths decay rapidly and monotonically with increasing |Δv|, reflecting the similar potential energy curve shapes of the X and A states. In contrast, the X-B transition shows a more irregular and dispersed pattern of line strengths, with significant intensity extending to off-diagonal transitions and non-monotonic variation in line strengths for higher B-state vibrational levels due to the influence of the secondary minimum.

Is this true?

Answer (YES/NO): YES